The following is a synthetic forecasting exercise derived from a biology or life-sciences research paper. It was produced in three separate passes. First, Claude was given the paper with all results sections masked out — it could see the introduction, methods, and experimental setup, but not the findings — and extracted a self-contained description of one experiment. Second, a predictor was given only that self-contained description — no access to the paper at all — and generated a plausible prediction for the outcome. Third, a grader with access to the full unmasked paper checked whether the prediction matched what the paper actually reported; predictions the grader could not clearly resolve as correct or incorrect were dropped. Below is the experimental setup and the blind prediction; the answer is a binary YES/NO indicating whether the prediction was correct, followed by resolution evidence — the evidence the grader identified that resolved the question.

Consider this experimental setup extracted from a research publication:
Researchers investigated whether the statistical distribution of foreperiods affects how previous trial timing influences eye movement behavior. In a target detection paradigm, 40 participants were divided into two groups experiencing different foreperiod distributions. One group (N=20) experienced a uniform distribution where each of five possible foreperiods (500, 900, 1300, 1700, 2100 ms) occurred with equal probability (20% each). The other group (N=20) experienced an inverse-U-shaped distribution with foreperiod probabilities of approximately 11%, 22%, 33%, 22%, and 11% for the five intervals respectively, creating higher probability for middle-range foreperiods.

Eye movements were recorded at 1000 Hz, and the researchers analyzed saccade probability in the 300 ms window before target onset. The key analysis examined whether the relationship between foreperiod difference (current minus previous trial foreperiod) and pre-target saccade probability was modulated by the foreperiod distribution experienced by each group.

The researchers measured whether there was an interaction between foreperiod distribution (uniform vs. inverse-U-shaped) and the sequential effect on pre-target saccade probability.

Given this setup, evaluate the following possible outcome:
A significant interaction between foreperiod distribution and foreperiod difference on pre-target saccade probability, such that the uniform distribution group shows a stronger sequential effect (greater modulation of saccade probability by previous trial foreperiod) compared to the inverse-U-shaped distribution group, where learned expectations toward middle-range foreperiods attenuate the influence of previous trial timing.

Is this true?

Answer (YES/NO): NO